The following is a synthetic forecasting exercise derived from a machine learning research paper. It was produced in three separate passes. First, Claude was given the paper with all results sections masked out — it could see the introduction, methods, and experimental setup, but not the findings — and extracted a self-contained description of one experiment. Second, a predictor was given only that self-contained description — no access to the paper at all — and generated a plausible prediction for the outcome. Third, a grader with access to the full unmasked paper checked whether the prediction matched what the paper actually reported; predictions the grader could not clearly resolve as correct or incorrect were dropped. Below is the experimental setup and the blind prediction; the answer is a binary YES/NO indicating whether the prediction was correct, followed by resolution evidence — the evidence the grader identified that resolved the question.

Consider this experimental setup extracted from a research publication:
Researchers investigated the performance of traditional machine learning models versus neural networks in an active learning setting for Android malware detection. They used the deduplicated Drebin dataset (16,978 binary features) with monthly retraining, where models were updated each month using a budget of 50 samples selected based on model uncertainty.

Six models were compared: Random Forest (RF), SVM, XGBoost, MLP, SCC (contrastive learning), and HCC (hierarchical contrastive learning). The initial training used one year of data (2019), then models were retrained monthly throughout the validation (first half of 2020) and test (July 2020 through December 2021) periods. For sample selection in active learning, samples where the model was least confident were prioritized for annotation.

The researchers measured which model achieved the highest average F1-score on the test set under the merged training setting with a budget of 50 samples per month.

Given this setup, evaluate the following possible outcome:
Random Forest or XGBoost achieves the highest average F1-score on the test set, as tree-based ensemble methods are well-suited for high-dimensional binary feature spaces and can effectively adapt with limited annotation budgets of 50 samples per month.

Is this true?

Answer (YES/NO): YES